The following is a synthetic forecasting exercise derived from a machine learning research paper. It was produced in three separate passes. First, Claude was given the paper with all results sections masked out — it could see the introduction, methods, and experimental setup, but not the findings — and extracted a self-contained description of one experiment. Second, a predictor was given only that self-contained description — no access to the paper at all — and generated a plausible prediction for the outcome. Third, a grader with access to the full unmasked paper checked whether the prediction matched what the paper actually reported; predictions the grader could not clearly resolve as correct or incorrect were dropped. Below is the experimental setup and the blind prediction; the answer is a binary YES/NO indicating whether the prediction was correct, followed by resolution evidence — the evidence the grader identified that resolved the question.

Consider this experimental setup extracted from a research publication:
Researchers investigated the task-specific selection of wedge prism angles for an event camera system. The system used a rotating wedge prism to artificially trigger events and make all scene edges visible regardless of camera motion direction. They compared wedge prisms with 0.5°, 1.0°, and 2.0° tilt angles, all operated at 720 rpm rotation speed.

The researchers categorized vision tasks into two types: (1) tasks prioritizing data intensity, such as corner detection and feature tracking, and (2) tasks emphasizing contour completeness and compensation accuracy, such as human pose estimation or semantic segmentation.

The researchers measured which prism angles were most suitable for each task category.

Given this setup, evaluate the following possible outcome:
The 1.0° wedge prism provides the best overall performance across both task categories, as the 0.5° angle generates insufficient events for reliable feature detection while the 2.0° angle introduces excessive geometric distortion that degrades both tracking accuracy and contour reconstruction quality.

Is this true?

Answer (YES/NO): NO